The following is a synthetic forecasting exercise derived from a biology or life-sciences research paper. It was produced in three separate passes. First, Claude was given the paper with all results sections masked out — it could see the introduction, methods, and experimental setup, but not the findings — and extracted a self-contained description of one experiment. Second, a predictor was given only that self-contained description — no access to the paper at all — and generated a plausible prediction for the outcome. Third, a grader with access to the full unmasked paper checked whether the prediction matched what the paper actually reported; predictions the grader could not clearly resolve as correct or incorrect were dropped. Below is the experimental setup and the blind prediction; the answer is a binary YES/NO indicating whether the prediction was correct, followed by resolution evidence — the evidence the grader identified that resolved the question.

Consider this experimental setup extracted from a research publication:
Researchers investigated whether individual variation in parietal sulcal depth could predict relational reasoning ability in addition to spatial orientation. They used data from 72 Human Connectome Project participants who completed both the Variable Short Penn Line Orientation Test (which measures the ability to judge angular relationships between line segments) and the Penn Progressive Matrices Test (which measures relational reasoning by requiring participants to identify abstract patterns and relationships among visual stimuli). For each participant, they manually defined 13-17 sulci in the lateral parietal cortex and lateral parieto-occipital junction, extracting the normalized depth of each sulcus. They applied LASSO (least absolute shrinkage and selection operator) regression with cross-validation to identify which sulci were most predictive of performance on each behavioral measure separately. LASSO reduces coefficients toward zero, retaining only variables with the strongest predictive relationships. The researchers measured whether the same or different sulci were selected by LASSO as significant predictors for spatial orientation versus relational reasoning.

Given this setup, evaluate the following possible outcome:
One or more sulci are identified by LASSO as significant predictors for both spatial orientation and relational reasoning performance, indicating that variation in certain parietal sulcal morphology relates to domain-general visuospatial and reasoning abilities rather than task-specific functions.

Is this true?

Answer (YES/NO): NO